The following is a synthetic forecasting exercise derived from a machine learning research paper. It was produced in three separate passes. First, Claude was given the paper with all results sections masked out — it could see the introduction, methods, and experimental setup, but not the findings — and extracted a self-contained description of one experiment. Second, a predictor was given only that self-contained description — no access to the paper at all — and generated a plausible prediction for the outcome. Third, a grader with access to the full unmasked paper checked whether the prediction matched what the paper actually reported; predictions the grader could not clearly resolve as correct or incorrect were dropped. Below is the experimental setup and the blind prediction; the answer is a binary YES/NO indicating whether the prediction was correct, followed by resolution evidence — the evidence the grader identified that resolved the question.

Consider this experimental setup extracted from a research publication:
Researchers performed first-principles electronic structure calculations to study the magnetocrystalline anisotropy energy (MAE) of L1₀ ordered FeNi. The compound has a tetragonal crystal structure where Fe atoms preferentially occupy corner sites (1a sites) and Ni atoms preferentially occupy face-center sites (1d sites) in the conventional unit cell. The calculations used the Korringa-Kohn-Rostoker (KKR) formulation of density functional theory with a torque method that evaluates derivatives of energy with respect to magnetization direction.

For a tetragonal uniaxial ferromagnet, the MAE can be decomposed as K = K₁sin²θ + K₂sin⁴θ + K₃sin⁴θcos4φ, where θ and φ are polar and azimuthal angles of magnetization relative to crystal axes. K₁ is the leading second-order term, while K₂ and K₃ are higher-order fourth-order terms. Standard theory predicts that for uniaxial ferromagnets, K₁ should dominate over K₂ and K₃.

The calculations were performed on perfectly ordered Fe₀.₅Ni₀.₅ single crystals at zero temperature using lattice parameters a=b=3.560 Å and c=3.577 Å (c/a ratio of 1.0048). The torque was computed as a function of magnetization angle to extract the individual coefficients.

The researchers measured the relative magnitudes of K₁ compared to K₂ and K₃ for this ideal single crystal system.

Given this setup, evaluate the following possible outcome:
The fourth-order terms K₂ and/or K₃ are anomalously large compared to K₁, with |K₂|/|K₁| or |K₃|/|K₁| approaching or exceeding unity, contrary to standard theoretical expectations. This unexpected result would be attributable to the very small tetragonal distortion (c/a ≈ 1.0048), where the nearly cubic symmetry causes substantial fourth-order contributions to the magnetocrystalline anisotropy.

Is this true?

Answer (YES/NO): NO